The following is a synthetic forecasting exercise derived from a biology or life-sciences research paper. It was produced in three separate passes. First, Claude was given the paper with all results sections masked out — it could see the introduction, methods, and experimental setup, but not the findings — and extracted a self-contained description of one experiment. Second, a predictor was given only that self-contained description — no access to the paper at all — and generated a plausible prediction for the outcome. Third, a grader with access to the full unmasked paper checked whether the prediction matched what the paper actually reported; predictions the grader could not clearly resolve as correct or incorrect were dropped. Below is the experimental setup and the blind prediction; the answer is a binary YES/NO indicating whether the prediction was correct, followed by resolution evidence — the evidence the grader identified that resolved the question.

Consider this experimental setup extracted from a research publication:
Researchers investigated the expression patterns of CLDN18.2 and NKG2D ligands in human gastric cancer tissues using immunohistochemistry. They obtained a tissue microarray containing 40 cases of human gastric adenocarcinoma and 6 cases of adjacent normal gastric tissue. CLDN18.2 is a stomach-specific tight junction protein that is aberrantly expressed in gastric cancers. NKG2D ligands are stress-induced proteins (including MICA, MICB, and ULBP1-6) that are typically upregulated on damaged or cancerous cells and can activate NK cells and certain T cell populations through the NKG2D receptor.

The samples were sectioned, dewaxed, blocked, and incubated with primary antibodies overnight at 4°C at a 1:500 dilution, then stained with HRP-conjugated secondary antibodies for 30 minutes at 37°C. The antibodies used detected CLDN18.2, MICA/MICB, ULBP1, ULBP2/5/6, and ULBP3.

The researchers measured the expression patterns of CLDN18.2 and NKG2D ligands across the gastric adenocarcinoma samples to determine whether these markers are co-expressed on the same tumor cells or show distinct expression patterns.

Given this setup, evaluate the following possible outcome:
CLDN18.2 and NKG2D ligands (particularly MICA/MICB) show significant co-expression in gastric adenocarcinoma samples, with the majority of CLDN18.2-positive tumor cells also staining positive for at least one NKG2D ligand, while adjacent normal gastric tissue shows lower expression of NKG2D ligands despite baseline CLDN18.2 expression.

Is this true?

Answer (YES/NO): NO